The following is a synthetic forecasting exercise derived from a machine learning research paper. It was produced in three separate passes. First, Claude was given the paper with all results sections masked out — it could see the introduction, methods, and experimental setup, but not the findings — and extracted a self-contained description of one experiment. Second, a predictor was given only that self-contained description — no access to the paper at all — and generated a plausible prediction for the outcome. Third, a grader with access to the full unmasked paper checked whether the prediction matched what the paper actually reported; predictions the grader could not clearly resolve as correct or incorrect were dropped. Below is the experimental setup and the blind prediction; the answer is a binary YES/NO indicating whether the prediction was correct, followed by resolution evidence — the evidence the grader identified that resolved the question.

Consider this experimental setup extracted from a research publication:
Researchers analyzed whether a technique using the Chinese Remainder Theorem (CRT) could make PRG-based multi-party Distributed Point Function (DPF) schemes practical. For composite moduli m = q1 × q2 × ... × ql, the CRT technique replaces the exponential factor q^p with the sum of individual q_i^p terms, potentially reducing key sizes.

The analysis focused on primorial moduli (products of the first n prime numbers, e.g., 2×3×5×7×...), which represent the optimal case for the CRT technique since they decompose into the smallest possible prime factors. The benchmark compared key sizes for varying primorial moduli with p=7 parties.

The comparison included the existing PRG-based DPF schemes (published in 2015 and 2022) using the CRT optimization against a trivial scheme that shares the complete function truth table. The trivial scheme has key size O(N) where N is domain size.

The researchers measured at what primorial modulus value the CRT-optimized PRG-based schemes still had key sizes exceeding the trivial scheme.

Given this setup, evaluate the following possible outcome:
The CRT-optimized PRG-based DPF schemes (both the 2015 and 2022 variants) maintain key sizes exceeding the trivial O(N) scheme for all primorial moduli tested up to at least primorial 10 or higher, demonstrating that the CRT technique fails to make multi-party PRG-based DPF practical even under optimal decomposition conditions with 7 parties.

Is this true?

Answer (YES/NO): YES